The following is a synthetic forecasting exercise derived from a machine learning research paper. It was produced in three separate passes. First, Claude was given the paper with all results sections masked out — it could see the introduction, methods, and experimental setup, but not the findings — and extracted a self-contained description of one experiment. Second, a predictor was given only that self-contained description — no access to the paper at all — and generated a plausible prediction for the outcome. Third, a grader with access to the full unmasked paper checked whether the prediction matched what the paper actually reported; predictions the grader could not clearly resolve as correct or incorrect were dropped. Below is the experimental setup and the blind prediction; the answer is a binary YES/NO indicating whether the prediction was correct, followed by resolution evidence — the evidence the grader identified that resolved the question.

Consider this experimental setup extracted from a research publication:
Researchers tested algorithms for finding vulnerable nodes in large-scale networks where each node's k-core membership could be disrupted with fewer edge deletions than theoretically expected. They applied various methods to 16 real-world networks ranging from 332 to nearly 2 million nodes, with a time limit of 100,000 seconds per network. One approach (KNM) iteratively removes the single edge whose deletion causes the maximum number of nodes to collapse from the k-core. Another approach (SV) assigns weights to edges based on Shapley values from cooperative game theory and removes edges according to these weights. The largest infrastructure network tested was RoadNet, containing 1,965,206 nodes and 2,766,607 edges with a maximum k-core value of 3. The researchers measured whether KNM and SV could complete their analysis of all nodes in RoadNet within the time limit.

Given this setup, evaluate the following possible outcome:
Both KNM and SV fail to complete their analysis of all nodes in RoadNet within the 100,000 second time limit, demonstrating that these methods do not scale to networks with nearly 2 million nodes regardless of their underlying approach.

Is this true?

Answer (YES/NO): NO